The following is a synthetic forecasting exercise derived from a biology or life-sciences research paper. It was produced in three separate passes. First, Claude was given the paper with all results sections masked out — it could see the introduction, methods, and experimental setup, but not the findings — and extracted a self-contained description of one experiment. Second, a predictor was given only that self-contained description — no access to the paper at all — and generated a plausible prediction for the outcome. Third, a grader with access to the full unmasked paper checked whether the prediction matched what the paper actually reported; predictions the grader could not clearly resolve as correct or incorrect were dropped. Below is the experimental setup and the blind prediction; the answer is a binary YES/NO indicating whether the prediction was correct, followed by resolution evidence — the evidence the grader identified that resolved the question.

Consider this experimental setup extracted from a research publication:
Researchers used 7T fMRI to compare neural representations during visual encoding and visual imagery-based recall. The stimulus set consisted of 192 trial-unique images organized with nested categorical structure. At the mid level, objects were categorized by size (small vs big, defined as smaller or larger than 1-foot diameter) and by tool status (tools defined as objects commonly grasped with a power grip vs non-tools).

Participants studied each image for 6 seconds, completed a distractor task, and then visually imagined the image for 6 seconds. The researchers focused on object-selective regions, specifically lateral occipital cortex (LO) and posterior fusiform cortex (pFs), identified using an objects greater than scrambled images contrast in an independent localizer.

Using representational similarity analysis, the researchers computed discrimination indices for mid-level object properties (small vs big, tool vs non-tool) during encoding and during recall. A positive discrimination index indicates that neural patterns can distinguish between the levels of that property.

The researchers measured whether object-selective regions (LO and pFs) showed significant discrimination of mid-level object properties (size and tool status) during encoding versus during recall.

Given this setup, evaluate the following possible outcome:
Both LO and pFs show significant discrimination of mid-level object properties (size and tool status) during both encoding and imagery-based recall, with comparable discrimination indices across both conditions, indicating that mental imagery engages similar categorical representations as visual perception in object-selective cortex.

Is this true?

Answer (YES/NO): NO